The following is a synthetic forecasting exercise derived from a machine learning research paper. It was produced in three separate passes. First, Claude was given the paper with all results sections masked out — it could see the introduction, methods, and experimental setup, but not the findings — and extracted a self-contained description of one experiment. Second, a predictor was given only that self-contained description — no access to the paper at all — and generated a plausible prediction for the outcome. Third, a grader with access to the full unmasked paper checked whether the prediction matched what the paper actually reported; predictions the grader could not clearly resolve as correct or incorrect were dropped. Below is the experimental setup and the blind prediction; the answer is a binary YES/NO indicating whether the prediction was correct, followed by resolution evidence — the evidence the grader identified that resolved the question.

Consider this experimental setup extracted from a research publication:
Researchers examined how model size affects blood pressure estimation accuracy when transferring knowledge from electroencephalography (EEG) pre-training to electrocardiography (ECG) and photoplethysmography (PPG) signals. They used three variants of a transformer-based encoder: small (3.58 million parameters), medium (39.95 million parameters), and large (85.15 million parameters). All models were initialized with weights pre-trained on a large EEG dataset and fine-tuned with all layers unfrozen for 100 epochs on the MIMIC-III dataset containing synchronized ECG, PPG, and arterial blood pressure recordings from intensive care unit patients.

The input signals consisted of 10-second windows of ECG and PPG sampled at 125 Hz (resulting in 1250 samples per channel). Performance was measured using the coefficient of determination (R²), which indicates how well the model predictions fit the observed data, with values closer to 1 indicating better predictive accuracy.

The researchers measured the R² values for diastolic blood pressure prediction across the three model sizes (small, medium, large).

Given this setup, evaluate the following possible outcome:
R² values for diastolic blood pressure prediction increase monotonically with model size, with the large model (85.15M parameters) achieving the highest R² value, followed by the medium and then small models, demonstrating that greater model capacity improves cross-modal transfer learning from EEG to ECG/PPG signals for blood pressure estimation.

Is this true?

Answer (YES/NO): YES